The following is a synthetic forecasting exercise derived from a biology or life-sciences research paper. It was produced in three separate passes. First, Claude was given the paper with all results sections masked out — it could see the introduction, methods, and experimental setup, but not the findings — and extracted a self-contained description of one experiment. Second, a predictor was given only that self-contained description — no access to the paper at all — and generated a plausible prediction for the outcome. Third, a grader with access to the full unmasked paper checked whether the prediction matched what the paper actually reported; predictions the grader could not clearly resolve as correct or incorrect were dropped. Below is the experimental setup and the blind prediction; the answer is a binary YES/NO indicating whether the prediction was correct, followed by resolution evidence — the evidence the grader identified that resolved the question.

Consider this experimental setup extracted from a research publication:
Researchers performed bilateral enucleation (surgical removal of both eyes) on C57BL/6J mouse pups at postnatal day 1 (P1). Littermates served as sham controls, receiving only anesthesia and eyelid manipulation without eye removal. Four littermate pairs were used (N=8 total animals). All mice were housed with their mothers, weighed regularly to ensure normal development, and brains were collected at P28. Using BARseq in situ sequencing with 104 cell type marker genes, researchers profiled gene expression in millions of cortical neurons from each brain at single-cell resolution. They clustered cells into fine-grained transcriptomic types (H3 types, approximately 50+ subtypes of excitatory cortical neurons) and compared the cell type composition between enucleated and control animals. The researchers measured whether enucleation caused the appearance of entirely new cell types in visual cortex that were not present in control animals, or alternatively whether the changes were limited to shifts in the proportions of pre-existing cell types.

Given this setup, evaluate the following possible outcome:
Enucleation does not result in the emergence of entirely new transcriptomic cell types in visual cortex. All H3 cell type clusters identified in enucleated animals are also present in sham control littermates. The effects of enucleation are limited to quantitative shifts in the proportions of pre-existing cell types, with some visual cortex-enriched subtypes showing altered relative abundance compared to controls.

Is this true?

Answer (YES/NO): YES